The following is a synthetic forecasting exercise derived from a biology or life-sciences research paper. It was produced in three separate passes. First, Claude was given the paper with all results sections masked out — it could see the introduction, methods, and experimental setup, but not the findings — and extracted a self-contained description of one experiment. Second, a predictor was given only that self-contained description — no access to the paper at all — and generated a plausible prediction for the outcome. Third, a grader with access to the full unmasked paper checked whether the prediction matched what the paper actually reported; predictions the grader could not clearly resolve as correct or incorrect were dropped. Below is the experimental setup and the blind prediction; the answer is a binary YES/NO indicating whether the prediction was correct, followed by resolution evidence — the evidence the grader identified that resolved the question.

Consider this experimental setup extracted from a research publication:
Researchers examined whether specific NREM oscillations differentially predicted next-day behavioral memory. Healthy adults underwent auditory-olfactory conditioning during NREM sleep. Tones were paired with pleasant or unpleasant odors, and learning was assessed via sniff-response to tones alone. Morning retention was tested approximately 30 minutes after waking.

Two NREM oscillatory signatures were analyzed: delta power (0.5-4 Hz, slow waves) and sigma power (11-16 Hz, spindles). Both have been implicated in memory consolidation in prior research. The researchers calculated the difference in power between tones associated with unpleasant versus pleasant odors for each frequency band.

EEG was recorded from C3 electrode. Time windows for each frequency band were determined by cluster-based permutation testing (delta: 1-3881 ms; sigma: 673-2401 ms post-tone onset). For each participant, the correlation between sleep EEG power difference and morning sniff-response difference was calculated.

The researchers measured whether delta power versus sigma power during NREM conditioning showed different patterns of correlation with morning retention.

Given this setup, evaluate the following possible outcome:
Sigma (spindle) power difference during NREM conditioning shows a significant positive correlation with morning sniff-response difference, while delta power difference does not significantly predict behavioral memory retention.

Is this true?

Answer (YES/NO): NO